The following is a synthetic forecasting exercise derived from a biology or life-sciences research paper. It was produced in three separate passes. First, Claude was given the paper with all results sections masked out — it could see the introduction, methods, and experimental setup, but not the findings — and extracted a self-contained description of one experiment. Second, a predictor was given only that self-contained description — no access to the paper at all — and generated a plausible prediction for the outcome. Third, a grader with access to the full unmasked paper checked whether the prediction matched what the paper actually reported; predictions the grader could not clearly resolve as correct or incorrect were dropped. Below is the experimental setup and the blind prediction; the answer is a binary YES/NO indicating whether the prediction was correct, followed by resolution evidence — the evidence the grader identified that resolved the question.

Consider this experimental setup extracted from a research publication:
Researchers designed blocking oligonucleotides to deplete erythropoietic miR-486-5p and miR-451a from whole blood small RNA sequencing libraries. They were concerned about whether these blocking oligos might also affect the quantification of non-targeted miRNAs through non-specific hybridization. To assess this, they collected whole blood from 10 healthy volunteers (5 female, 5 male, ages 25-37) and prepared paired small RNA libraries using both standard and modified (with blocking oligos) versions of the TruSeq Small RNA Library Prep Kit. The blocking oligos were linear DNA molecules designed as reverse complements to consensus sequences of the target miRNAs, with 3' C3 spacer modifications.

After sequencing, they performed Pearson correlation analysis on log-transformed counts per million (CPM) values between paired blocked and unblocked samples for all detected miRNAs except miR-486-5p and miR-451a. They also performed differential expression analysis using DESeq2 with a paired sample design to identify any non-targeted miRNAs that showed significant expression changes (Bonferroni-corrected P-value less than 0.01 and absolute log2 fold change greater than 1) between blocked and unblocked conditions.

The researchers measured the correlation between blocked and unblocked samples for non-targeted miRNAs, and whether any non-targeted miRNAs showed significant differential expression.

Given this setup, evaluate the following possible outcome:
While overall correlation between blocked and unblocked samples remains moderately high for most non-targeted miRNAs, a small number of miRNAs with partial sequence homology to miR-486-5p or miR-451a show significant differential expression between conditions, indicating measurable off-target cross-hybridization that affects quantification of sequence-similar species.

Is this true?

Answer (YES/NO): YES